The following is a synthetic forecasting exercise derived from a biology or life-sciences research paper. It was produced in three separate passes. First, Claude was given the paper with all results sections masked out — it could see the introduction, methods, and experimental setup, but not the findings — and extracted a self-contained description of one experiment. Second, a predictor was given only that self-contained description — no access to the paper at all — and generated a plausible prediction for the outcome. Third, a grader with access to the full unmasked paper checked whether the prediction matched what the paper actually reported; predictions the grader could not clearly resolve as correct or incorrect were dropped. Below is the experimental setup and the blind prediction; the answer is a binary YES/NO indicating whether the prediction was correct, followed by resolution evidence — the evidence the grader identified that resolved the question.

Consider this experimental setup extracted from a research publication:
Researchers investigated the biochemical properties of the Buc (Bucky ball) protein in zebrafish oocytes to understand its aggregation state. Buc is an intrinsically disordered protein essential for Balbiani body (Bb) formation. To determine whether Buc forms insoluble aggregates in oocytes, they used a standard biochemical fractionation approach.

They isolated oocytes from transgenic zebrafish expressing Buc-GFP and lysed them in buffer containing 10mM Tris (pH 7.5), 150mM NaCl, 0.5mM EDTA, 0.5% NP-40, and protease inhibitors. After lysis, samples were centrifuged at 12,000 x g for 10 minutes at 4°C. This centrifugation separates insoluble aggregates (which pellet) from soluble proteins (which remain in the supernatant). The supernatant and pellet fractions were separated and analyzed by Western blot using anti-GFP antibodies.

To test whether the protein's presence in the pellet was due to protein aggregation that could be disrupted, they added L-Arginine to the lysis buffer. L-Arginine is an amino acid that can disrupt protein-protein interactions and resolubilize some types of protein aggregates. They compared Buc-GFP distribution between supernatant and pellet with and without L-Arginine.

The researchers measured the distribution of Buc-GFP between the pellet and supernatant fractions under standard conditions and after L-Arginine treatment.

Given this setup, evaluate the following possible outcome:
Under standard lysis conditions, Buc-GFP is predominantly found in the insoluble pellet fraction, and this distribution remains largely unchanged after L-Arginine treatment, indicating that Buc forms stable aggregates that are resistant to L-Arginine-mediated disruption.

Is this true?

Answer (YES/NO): NO